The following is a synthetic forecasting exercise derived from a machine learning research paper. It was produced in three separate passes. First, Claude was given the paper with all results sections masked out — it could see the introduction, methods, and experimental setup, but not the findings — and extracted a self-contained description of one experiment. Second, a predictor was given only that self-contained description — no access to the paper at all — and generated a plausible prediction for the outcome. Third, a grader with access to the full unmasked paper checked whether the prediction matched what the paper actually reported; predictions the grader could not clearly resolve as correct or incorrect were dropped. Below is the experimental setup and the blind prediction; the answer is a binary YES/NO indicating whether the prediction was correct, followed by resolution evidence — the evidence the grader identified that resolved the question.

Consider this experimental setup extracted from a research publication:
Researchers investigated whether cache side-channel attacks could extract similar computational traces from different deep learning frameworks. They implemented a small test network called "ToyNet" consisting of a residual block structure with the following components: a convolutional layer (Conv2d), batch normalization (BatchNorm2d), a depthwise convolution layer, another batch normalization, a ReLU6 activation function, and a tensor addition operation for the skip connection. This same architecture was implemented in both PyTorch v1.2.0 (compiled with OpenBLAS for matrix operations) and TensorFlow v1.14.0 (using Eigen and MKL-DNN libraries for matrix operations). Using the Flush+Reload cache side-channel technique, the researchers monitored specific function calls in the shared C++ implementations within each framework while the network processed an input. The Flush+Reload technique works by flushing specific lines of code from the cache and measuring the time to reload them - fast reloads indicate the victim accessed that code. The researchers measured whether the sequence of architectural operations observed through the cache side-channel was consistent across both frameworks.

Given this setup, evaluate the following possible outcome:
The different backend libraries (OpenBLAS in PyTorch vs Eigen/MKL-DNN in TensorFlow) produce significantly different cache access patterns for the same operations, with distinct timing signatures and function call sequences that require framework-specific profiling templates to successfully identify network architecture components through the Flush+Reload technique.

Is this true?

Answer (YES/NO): NO